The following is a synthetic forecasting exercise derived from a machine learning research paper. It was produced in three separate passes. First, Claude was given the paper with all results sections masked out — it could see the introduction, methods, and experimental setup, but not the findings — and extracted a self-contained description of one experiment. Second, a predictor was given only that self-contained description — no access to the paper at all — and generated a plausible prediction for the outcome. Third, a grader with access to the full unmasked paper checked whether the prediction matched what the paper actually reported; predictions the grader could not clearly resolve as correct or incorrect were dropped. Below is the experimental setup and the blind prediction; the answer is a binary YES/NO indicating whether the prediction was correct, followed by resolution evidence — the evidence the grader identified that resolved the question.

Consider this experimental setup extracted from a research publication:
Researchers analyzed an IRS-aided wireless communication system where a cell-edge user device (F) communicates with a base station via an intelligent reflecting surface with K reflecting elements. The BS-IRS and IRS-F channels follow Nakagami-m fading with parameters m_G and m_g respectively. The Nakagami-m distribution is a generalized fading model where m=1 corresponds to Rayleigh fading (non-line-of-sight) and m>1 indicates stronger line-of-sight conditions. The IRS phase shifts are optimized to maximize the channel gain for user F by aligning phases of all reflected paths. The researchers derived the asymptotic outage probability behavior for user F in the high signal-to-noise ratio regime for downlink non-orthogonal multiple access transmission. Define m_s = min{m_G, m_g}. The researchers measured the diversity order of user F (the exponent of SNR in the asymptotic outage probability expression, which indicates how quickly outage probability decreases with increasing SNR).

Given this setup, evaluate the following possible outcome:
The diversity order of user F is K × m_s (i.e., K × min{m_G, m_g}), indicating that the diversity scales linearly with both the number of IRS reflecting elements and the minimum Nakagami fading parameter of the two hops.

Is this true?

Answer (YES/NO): YES